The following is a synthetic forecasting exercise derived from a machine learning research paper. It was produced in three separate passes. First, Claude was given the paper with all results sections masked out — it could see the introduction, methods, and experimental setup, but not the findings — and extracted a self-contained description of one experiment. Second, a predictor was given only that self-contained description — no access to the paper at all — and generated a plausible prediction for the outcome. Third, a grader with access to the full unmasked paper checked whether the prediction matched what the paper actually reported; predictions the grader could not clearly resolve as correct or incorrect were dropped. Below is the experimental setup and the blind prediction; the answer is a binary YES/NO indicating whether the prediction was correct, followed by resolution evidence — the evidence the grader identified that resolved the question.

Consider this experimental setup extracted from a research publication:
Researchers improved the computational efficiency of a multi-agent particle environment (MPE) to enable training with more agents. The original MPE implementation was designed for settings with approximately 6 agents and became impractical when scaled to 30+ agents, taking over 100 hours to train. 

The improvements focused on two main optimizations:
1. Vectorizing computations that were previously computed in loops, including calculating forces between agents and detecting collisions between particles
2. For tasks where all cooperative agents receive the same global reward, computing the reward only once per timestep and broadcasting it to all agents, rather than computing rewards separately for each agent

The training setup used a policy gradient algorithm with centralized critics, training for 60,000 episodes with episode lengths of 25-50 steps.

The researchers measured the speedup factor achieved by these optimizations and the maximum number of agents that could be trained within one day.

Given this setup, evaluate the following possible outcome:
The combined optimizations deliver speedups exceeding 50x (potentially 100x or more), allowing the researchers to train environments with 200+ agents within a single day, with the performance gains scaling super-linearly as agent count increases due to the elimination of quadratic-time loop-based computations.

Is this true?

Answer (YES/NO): NO